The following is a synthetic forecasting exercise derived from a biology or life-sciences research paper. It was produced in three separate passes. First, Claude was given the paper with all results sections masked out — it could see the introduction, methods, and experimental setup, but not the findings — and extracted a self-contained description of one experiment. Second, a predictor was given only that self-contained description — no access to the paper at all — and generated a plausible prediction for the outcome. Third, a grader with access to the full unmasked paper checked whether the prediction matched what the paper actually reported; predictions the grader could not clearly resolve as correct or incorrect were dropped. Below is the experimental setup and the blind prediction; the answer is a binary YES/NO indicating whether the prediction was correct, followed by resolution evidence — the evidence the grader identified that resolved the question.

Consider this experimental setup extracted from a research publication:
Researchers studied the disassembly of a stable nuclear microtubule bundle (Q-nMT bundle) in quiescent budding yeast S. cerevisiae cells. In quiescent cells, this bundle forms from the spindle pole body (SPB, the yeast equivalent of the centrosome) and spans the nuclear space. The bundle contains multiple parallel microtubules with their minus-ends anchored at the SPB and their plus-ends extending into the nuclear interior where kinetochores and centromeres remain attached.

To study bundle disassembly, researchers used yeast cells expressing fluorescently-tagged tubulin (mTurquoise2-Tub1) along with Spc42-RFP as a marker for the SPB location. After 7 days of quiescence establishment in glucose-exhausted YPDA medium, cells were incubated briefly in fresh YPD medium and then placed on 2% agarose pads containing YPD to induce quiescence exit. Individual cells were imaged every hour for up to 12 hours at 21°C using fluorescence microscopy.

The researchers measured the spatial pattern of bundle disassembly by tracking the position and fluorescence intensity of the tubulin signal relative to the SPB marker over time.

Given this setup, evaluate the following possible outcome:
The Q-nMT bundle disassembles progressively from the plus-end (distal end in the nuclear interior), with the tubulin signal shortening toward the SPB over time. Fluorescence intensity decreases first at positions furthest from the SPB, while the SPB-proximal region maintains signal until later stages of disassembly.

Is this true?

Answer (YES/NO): YES